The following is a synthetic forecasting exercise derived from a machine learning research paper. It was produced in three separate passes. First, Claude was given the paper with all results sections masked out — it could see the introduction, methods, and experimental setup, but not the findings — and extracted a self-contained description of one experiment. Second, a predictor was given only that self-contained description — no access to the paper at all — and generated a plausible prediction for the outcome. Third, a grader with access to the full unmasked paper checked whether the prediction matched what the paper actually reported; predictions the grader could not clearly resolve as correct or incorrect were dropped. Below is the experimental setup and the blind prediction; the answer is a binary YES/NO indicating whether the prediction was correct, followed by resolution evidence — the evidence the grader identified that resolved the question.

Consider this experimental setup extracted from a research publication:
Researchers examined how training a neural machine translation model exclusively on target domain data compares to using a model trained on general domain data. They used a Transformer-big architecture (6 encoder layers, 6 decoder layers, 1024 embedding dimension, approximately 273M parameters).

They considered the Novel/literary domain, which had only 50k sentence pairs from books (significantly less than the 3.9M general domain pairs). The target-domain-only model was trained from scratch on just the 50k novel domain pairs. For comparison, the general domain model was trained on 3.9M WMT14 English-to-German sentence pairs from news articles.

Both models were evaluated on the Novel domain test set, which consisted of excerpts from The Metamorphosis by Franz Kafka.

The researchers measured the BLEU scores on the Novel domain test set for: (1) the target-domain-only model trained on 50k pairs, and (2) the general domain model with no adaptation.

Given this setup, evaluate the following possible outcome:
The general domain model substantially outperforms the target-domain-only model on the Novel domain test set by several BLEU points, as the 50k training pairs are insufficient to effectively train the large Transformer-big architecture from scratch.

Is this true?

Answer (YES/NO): NO